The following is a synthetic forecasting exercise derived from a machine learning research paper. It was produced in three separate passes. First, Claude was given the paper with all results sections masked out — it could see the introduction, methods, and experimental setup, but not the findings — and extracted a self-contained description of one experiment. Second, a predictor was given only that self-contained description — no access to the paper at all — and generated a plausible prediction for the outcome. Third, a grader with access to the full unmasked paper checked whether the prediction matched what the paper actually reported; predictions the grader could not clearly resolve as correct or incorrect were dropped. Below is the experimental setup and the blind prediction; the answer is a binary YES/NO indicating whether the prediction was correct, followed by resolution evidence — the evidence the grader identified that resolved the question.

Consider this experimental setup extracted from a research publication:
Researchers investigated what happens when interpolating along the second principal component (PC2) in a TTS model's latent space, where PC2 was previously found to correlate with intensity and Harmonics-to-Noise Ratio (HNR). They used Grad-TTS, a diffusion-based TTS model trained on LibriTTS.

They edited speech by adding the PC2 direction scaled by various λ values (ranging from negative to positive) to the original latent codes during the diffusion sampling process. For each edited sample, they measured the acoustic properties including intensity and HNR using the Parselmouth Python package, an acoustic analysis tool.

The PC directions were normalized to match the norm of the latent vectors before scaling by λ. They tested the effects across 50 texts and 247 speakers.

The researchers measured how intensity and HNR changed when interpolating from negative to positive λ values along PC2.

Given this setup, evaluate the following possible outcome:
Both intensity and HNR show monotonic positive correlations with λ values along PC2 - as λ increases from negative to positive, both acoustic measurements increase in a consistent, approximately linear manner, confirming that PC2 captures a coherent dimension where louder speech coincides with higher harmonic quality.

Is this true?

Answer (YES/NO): NO